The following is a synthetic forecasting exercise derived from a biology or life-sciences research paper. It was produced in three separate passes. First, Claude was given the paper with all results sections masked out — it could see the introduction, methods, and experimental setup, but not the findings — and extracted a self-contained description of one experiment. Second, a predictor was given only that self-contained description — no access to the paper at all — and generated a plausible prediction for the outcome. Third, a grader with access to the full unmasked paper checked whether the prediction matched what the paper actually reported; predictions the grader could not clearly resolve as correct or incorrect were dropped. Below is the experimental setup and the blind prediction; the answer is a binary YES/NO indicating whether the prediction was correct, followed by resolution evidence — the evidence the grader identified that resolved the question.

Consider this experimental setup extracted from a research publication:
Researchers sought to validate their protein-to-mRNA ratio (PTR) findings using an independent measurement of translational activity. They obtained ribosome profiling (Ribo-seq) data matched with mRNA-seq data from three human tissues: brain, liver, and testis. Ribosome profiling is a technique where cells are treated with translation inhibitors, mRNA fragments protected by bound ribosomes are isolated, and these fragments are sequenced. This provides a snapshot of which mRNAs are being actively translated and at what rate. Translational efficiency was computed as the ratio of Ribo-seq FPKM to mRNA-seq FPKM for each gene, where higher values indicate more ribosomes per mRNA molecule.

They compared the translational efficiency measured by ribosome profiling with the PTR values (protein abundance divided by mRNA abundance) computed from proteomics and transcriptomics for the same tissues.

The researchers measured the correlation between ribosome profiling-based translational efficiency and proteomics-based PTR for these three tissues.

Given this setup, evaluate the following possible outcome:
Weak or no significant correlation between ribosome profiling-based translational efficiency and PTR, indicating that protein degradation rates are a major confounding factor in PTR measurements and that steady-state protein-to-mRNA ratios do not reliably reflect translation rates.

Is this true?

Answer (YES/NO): NO